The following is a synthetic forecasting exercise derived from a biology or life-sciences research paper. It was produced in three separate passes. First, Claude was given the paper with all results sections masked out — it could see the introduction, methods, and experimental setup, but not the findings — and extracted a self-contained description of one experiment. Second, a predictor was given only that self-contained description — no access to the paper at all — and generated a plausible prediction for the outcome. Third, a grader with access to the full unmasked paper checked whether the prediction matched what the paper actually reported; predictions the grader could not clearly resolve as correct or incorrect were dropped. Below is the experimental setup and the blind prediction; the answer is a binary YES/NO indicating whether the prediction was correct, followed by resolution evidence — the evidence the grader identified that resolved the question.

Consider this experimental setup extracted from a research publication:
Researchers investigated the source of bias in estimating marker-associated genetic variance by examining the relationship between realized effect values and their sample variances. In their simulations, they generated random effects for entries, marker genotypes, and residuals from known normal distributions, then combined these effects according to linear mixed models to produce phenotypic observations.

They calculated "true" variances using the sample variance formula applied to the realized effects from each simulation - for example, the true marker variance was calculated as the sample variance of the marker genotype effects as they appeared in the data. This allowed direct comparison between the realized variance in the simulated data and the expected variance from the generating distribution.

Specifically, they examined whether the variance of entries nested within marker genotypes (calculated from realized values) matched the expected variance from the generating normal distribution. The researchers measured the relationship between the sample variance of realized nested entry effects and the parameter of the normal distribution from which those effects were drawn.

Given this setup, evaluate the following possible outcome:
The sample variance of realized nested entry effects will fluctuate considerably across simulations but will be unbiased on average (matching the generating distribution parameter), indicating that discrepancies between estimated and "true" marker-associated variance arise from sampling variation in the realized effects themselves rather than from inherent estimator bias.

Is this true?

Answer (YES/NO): NO